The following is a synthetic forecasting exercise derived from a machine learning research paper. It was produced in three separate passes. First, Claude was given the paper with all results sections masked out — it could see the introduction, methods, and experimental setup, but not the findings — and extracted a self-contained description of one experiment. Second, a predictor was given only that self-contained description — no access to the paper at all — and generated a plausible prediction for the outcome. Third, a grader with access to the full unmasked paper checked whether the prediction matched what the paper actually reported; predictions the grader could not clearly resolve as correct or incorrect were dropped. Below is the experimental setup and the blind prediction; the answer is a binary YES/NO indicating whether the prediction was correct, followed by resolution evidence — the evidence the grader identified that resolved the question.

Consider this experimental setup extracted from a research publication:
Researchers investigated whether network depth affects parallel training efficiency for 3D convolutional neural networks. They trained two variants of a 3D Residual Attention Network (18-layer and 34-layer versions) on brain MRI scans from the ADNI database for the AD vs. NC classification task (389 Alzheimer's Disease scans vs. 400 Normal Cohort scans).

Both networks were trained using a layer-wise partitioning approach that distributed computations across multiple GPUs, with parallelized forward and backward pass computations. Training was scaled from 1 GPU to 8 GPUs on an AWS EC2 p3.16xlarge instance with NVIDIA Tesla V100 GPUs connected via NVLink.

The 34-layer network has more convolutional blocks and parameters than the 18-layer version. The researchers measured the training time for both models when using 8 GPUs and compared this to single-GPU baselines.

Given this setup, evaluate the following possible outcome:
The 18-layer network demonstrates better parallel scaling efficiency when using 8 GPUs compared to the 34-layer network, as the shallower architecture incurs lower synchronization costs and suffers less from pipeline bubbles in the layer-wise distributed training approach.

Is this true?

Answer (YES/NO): YES